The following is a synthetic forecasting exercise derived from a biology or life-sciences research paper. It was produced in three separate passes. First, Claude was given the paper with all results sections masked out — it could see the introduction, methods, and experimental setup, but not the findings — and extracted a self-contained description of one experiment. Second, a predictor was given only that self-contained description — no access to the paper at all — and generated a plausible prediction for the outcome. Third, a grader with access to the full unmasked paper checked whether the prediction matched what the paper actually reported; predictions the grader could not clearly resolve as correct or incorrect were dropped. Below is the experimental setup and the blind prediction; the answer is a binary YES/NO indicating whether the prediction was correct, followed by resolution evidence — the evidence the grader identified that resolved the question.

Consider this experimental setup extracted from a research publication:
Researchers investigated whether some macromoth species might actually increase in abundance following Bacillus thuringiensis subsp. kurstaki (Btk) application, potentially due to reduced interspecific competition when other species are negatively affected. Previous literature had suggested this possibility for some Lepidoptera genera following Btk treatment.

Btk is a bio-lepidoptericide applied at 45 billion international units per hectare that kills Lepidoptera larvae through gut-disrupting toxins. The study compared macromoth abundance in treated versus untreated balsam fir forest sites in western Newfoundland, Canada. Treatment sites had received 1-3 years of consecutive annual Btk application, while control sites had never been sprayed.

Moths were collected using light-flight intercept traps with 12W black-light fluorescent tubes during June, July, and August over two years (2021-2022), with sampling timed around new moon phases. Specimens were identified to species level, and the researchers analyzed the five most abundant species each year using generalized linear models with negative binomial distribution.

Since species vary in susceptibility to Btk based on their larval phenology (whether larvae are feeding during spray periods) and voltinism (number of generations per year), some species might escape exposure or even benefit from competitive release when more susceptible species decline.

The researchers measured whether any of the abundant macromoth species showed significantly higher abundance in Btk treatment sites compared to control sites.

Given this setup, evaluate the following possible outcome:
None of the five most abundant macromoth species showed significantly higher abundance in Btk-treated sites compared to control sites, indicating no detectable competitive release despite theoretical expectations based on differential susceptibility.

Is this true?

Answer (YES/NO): NO